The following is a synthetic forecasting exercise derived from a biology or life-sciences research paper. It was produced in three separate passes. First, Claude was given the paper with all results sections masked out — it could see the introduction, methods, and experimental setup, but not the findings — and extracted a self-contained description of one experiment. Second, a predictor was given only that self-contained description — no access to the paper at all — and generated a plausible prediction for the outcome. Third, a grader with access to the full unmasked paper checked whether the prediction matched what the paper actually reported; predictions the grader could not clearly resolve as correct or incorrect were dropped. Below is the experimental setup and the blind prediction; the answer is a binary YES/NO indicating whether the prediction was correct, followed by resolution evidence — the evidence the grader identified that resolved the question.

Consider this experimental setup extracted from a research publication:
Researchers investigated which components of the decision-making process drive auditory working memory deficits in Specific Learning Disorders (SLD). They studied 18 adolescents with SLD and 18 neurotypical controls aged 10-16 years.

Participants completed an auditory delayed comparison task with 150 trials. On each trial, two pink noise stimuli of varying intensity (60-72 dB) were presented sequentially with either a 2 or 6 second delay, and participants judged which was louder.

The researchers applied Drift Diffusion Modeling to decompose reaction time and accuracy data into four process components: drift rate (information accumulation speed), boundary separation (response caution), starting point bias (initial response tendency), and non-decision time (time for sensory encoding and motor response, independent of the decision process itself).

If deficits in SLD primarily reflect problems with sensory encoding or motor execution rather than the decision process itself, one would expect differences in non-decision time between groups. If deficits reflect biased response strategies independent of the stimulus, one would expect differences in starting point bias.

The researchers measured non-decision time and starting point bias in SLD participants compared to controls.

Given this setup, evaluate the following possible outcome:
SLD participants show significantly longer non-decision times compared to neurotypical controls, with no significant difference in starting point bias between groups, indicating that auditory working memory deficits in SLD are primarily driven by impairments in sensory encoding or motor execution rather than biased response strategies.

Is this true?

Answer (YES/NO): NO